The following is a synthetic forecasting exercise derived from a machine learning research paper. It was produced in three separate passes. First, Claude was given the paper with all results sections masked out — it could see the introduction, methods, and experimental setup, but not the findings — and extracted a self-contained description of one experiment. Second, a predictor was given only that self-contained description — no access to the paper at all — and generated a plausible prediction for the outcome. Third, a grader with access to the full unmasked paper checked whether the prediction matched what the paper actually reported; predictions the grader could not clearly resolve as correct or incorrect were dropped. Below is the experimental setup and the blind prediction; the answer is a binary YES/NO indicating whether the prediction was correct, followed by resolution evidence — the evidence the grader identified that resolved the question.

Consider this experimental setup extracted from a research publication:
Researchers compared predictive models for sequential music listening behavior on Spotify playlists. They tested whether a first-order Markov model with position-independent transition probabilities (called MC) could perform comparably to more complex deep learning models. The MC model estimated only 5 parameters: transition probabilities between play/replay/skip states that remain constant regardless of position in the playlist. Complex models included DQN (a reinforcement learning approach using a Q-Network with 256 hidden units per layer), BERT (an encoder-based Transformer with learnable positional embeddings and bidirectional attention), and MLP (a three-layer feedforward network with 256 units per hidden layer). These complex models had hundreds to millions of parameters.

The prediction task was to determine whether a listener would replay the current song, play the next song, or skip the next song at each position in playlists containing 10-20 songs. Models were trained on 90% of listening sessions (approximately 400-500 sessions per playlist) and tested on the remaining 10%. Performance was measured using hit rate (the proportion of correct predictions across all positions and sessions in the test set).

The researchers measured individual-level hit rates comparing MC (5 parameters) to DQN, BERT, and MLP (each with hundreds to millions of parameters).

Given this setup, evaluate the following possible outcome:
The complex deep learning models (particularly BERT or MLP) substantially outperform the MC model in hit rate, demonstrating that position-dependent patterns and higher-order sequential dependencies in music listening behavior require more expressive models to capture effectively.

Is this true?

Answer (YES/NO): NO